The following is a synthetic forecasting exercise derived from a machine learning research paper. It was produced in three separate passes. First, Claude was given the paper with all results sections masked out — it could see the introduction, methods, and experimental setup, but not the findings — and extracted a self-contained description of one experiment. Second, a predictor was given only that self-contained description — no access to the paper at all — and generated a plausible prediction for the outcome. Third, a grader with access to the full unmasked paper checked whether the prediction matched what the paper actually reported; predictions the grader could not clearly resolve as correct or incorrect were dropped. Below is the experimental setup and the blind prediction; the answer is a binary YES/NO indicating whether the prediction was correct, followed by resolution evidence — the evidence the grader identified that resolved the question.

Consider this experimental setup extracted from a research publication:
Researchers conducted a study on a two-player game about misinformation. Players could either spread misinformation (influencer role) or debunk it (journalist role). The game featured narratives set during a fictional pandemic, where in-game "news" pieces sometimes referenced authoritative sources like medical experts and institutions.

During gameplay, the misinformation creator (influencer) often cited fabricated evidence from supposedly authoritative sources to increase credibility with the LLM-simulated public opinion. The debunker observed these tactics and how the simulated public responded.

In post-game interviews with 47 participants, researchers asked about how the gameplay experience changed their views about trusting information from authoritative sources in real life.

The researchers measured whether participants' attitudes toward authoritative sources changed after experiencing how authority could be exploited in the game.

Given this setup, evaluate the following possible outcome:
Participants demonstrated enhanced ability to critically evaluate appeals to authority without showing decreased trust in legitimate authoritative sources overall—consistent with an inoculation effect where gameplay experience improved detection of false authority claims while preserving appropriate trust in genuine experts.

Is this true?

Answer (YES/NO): NO